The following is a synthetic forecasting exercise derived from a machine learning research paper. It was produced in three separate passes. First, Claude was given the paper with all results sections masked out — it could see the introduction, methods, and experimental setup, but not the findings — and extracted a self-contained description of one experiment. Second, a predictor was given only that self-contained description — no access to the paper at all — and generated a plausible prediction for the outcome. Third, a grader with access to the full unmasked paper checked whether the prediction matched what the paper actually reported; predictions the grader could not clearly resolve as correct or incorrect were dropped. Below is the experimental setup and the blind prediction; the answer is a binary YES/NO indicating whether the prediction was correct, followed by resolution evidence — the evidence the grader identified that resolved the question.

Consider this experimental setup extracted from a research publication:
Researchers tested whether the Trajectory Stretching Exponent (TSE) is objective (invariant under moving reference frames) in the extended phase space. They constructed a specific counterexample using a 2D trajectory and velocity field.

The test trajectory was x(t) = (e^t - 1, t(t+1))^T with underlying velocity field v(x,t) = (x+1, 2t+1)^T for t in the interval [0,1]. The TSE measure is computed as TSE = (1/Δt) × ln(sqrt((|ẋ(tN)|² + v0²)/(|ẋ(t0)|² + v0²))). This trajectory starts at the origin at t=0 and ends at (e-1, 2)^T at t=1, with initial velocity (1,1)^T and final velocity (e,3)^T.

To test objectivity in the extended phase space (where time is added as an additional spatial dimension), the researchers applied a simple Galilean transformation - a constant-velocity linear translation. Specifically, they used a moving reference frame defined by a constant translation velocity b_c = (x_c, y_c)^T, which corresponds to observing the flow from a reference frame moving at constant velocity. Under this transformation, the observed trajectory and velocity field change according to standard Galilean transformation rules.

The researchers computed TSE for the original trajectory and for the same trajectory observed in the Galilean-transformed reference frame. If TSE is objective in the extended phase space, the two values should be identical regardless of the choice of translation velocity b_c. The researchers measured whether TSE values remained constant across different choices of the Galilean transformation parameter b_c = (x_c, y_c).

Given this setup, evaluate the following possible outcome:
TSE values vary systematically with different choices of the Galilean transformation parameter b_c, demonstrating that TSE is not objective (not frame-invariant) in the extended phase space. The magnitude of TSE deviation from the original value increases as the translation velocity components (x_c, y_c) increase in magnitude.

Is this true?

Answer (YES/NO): NO